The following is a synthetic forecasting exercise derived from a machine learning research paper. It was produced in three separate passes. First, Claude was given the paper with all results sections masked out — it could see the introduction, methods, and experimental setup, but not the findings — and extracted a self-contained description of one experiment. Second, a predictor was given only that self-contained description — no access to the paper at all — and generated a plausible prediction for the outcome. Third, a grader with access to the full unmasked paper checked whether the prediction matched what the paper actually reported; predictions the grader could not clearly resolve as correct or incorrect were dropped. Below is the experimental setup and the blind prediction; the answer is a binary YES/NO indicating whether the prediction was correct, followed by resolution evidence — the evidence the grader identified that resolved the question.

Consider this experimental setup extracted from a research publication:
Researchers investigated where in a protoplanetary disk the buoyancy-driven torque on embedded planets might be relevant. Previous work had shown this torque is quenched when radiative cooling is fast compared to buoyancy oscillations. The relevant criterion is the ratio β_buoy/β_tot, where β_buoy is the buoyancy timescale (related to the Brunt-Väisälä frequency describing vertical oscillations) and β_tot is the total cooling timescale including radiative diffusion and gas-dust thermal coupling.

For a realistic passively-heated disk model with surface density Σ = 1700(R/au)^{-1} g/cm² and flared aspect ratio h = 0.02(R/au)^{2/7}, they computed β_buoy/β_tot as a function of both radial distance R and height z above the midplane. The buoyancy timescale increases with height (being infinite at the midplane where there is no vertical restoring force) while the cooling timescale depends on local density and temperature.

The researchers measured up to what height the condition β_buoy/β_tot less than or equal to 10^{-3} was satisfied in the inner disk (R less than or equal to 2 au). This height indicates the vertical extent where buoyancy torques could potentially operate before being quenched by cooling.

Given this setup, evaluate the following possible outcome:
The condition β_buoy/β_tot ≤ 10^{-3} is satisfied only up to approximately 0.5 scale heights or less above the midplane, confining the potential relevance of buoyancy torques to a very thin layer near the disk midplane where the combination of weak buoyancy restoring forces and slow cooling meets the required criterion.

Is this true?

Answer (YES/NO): NO